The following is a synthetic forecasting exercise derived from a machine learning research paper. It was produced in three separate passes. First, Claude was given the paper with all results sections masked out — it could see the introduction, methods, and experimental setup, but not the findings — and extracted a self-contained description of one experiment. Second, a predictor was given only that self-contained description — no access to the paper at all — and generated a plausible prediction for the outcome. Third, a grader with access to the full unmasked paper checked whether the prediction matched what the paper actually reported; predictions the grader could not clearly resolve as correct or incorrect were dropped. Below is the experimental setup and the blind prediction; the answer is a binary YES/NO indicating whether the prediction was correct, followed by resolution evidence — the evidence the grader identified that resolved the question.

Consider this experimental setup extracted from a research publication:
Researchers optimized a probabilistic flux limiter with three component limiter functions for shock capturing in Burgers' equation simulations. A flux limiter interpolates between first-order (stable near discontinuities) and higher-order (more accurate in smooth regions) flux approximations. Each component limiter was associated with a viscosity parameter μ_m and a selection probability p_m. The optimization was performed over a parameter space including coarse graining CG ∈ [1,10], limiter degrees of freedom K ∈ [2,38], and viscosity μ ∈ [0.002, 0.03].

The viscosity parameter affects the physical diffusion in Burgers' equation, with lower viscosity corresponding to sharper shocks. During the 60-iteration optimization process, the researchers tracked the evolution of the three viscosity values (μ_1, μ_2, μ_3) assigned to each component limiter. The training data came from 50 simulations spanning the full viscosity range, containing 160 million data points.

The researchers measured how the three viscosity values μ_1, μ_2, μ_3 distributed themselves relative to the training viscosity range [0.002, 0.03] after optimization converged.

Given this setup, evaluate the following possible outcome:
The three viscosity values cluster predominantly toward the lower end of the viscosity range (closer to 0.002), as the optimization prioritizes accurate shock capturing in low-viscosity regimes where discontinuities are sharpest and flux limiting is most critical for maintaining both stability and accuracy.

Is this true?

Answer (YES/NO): NO